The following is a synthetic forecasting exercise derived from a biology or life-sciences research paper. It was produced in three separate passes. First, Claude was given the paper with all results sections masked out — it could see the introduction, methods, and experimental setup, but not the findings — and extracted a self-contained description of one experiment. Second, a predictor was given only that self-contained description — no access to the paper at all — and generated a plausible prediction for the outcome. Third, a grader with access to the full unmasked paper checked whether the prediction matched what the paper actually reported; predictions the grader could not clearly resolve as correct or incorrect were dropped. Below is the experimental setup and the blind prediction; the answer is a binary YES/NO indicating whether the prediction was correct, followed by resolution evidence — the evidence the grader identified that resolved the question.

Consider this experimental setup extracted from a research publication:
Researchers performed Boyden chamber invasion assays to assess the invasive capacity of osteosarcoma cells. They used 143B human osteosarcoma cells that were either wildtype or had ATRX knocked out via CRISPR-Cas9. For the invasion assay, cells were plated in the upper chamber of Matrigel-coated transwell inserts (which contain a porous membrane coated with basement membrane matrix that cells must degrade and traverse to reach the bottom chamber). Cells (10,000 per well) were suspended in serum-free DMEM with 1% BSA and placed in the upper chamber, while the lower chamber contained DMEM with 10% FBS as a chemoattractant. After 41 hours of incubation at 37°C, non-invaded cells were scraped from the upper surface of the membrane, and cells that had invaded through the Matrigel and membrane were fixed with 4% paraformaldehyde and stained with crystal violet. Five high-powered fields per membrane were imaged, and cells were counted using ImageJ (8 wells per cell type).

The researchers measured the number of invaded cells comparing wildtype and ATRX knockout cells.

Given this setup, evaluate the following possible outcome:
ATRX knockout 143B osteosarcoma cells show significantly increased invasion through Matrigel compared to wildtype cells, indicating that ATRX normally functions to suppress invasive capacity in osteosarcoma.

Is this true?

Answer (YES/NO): YES